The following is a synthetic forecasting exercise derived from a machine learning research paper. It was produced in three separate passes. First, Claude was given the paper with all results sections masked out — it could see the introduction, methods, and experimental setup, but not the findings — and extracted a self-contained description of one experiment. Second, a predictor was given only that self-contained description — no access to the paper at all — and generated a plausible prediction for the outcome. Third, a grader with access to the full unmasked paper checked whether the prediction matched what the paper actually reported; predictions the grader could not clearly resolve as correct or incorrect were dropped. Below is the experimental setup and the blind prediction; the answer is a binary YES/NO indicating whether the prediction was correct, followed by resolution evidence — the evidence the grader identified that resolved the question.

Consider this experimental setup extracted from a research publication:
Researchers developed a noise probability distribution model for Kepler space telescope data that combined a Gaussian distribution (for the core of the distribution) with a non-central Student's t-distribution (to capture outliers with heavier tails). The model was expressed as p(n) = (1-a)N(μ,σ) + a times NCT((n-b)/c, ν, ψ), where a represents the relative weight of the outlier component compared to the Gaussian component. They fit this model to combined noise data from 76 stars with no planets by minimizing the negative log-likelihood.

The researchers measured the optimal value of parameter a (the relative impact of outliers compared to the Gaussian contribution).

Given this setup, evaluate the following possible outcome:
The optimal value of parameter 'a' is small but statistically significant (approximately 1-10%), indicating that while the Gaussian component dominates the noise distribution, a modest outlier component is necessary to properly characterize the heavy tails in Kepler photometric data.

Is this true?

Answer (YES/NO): YES